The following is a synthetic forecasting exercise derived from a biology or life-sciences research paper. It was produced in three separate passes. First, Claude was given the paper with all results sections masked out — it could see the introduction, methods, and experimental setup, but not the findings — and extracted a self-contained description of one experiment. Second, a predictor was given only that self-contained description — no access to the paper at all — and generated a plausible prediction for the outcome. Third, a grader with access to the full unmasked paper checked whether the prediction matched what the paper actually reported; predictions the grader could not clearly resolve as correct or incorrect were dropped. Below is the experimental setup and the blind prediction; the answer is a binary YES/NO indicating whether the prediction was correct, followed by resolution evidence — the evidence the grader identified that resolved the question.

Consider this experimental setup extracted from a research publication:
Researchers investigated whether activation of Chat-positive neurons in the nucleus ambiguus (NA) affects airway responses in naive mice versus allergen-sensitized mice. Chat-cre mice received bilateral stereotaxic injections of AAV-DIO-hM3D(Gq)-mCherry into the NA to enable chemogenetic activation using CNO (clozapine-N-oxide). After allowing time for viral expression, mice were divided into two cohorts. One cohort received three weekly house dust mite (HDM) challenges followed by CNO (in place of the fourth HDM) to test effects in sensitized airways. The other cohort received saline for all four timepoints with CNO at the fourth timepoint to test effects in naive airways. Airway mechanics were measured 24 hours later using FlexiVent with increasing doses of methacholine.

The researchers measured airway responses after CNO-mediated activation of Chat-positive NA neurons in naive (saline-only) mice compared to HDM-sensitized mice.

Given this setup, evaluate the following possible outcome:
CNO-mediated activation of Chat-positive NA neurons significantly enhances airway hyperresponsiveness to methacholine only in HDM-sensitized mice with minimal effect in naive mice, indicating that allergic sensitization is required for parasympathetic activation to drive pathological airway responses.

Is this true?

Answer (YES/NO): YES